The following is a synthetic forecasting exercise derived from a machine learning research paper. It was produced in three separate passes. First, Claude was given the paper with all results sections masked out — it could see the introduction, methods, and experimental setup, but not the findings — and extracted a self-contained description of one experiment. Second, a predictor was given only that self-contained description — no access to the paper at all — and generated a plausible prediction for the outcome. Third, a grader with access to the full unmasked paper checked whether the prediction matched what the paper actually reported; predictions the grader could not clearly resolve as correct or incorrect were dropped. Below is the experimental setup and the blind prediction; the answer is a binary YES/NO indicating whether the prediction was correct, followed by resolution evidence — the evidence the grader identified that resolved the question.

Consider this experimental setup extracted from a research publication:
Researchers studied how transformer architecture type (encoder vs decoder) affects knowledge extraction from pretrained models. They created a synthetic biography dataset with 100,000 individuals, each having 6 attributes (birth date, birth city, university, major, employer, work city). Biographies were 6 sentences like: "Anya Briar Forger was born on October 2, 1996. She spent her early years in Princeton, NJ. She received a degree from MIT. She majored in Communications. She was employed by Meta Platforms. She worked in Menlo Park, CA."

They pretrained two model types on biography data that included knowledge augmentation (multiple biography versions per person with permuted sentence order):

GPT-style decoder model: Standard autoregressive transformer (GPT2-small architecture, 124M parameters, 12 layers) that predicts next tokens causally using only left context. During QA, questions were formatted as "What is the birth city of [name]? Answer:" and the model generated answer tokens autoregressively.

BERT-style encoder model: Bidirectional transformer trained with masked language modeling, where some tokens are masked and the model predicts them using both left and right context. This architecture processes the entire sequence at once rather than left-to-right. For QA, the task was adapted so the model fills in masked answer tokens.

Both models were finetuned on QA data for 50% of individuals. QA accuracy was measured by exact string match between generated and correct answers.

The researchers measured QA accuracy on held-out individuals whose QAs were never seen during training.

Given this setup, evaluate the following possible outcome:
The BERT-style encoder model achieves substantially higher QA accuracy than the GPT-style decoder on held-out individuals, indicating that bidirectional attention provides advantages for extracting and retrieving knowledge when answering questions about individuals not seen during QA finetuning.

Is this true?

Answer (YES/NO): NO